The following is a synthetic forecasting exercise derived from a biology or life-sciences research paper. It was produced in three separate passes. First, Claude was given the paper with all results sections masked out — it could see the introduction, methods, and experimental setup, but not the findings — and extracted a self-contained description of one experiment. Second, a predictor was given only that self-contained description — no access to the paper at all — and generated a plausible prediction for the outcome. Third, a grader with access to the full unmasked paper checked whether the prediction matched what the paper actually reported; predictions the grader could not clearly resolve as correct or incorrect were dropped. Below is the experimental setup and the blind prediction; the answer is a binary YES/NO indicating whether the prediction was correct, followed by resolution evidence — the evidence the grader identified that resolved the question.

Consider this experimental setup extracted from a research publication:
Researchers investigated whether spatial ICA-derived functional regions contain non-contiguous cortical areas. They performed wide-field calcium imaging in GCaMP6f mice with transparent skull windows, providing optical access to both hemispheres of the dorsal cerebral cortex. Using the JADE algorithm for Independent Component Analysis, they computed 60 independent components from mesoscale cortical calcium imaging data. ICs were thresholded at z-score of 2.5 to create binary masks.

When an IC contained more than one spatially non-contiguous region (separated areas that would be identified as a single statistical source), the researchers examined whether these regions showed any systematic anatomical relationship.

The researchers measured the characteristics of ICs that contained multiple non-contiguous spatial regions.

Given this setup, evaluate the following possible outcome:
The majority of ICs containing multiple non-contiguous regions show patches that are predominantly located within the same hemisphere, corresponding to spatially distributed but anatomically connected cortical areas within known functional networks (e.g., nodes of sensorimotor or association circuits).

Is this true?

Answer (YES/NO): NO